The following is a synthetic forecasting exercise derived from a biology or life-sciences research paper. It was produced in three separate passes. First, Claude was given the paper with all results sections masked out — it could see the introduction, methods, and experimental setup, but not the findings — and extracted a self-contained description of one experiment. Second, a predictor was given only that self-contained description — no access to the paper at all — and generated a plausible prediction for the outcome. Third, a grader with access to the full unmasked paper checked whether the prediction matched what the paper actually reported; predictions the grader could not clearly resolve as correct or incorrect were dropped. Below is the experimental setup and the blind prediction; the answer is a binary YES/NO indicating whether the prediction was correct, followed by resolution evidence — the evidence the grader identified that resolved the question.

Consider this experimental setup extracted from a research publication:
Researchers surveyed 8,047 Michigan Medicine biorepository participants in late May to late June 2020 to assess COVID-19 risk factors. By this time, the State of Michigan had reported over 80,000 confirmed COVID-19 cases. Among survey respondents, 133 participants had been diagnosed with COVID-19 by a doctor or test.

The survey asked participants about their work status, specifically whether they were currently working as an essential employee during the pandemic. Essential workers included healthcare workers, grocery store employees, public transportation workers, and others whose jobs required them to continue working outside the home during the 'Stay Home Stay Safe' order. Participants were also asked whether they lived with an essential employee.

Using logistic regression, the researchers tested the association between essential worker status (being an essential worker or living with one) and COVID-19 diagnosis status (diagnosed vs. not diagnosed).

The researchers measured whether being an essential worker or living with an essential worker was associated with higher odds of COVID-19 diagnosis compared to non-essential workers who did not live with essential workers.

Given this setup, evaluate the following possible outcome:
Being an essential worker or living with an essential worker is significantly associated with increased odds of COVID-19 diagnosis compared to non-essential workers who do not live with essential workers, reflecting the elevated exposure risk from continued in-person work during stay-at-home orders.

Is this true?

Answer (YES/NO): YES